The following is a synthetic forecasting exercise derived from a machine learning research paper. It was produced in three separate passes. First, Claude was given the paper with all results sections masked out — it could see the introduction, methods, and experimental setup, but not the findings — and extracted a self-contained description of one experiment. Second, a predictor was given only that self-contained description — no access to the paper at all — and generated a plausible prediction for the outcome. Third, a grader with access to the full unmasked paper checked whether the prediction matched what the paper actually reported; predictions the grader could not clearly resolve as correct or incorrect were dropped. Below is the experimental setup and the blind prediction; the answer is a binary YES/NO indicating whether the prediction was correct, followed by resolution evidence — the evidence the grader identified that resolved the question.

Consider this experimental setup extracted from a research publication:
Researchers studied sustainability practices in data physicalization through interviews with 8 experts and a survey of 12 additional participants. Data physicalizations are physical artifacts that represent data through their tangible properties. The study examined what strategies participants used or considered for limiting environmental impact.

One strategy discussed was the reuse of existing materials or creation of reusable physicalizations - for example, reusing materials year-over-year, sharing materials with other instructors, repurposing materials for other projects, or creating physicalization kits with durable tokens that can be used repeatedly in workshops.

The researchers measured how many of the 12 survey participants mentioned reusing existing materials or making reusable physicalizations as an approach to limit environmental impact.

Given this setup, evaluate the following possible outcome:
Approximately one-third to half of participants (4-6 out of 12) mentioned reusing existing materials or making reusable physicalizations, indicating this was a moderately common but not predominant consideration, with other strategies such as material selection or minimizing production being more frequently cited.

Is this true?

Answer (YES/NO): NO